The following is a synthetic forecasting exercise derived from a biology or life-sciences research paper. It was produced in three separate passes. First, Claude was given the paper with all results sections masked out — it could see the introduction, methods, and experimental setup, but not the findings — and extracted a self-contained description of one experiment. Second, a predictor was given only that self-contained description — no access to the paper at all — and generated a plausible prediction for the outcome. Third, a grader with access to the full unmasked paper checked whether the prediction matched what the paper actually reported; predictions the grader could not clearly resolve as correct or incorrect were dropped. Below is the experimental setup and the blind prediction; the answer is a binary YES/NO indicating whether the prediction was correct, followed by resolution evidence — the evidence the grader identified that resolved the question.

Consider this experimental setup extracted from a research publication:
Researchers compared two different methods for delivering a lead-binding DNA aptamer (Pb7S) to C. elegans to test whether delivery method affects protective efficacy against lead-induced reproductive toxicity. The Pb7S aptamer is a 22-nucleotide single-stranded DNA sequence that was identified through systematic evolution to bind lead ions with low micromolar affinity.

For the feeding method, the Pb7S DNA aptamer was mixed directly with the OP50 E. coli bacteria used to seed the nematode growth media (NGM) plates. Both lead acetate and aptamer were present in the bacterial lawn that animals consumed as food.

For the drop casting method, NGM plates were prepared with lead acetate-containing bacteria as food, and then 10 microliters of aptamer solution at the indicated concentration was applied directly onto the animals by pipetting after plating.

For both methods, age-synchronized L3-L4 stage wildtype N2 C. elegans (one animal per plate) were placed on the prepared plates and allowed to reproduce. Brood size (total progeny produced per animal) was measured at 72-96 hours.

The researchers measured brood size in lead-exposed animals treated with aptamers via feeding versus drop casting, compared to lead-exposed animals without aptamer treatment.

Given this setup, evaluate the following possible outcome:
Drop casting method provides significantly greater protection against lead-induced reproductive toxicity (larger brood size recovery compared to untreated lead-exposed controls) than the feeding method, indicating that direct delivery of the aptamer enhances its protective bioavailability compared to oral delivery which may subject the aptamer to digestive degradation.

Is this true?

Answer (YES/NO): NO